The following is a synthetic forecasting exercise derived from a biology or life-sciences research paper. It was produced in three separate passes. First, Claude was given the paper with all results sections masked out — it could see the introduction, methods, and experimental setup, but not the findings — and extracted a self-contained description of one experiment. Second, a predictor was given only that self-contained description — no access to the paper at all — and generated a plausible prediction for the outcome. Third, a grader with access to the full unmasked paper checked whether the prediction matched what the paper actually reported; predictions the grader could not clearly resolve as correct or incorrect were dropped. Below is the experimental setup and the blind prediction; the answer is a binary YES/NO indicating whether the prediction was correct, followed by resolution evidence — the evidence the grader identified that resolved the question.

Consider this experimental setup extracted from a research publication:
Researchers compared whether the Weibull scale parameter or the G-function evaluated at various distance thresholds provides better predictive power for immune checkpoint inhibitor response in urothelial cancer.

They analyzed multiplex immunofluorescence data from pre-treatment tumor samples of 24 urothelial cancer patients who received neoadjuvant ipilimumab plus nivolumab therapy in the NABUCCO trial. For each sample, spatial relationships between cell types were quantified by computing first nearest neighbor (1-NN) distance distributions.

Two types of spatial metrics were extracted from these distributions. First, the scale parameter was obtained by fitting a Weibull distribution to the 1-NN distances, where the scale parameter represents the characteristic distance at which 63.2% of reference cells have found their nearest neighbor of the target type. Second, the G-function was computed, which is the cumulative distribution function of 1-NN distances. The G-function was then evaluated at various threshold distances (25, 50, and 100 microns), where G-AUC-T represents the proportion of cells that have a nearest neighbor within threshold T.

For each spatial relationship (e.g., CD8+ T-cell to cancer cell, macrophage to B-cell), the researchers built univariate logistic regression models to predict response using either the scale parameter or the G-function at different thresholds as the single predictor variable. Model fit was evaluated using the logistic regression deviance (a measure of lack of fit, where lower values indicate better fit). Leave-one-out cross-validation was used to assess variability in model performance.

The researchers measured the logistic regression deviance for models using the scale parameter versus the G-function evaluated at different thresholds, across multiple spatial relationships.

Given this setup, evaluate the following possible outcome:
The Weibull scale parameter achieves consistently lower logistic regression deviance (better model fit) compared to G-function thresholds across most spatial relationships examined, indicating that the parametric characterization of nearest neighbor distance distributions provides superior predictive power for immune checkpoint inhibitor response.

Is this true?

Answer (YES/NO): YES